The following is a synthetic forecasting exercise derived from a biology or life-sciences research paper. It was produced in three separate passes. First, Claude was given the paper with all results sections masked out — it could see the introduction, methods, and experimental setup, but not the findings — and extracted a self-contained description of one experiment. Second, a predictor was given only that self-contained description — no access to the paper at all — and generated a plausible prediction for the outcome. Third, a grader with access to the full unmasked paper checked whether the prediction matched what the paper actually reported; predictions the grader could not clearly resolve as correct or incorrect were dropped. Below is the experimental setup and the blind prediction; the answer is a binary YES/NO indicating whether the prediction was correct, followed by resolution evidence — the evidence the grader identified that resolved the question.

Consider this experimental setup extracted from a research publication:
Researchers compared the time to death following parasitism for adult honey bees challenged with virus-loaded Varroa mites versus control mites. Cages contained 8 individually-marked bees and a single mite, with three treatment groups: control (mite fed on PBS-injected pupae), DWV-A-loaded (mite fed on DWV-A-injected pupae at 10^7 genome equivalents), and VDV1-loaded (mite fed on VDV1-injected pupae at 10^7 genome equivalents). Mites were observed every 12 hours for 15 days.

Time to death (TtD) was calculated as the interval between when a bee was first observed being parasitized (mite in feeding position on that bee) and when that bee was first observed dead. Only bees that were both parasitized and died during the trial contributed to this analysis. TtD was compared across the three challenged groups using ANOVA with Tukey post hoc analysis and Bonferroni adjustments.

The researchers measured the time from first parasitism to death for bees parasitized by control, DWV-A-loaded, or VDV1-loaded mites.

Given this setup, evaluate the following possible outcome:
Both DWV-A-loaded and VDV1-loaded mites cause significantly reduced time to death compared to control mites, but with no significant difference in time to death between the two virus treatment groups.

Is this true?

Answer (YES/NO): NO